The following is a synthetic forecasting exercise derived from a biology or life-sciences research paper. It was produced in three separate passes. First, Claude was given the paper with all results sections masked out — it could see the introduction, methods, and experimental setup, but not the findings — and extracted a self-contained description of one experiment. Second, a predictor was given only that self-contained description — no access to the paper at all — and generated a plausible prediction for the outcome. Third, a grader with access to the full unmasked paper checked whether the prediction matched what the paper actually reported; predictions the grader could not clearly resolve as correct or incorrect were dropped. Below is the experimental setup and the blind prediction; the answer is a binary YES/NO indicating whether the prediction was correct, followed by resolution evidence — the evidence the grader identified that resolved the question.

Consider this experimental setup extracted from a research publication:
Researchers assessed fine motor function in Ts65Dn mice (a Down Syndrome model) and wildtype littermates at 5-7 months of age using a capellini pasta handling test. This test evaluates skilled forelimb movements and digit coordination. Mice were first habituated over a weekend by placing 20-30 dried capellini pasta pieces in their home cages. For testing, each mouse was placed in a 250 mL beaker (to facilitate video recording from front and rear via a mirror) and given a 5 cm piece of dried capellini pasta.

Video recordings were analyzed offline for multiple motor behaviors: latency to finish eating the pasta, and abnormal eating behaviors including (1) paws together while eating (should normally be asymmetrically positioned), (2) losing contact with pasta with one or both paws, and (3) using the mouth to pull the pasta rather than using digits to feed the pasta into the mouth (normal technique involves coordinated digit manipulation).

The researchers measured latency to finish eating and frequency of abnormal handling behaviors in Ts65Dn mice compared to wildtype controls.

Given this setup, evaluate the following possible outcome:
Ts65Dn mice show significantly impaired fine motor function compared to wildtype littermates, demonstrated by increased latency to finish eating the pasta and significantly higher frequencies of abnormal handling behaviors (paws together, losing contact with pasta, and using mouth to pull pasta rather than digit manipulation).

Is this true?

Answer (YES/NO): YES